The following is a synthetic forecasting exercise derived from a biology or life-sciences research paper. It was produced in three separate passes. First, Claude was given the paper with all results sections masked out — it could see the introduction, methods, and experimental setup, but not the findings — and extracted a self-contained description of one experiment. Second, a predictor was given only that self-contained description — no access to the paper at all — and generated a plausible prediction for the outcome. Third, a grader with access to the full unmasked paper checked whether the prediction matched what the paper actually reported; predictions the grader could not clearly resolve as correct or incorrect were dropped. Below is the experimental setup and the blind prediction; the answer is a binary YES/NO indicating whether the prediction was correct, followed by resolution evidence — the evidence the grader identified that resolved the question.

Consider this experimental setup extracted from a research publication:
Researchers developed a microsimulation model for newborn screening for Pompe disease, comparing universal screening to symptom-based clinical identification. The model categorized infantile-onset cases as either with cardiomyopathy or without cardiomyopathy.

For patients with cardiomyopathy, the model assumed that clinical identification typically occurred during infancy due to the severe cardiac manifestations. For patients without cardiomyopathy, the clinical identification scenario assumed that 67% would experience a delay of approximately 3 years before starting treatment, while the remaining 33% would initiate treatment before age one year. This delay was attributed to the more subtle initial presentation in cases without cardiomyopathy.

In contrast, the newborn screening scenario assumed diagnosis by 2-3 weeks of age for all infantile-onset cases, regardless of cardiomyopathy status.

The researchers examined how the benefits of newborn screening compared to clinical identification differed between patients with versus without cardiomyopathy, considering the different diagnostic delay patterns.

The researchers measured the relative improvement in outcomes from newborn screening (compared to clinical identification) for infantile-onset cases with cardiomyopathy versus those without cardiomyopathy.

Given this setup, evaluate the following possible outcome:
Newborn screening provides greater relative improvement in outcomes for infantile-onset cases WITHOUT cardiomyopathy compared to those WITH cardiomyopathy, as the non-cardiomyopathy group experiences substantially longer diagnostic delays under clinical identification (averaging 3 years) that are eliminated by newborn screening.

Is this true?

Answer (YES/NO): NO